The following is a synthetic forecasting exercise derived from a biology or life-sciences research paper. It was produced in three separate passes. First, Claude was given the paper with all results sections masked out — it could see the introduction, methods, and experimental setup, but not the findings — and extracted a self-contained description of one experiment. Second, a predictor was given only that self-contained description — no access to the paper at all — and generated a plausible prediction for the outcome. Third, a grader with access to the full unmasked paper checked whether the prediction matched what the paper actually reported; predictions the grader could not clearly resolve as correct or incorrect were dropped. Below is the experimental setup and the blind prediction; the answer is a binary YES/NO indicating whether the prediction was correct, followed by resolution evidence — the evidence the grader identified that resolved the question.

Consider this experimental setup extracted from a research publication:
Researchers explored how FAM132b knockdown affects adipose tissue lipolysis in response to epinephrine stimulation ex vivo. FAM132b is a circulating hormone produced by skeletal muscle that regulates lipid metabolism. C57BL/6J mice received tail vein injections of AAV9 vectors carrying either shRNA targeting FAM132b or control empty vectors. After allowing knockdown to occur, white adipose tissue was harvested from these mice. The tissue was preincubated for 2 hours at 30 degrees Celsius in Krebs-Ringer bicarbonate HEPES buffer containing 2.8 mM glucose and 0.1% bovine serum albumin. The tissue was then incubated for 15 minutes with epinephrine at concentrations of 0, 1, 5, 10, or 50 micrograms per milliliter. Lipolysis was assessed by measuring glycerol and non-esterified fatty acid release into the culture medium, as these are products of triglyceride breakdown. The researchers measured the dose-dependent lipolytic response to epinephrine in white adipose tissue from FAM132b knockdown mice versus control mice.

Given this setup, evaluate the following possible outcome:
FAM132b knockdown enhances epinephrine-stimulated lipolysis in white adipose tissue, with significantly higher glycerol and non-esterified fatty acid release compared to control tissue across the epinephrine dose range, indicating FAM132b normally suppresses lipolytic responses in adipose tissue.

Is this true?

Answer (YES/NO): NO